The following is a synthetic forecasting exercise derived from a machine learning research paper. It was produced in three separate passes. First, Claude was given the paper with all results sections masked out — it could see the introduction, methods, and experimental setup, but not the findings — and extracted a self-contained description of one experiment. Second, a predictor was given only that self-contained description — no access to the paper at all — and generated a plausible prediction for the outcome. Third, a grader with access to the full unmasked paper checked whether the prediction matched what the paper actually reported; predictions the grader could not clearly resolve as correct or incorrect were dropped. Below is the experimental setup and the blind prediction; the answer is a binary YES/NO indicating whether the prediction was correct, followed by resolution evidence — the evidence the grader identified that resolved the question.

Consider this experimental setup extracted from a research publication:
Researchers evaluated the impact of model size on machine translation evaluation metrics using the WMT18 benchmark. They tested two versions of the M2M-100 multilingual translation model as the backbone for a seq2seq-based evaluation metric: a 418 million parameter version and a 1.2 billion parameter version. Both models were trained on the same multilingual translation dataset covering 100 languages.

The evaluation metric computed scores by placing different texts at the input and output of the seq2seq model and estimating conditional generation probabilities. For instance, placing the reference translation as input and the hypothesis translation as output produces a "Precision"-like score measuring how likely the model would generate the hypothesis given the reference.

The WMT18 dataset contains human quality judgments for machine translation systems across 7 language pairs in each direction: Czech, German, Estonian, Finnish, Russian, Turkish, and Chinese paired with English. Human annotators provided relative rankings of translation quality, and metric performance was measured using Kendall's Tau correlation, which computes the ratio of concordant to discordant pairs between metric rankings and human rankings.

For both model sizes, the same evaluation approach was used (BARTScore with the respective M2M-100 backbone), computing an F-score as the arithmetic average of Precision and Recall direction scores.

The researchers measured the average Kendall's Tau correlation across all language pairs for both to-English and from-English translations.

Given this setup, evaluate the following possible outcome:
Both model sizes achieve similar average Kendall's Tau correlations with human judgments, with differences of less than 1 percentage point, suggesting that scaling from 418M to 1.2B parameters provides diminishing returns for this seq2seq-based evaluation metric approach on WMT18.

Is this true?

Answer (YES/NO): NO